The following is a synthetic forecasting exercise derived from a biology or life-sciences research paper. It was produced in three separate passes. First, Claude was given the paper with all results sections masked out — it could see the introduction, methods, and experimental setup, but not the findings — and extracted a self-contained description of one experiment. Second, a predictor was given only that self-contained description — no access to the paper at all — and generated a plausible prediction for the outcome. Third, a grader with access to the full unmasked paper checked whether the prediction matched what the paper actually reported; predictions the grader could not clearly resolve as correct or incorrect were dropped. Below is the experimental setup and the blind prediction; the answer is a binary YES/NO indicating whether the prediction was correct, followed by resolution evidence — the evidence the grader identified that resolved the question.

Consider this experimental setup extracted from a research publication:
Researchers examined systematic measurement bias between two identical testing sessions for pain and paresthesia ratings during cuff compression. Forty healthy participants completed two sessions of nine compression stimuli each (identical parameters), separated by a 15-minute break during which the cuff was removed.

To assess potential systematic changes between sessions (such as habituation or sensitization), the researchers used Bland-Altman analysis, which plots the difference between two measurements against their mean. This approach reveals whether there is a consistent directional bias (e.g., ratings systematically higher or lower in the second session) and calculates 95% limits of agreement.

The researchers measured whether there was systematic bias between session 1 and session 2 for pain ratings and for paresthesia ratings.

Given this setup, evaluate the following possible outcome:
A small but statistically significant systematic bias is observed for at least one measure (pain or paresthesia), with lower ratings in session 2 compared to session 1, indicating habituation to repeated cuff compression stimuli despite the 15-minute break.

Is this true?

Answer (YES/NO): NO